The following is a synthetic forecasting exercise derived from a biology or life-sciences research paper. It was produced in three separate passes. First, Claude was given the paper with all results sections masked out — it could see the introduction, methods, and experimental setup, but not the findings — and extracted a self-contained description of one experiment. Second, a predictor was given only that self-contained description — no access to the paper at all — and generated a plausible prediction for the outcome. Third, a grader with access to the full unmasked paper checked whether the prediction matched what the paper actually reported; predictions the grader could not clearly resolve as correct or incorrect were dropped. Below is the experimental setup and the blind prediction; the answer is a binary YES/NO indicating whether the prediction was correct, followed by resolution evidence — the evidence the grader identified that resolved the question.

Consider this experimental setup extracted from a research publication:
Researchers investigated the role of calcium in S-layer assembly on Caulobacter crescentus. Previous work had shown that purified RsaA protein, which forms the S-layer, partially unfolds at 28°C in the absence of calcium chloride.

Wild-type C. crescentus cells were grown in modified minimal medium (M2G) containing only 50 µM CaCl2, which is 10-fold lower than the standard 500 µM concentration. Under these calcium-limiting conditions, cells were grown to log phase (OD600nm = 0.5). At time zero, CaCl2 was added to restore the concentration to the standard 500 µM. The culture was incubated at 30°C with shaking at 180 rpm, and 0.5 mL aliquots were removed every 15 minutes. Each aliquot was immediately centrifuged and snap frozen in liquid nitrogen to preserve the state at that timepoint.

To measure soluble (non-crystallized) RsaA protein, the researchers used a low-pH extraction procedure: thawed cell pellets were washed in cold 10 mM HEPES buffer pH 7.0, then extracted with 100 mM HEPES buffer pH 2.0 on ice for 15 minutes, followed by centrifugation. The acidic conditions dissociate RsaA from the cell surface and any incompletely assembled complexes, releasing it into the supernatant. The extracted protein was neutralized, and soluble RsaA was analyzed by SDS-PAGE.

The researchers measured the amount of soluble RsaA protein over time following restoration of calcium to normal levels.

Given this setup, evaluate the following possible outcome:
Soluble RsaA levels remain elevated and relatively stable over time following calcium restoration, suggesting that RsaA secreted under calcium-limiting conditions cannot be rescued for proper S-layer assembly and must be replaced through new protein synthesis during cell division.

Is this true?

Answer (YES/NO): NO